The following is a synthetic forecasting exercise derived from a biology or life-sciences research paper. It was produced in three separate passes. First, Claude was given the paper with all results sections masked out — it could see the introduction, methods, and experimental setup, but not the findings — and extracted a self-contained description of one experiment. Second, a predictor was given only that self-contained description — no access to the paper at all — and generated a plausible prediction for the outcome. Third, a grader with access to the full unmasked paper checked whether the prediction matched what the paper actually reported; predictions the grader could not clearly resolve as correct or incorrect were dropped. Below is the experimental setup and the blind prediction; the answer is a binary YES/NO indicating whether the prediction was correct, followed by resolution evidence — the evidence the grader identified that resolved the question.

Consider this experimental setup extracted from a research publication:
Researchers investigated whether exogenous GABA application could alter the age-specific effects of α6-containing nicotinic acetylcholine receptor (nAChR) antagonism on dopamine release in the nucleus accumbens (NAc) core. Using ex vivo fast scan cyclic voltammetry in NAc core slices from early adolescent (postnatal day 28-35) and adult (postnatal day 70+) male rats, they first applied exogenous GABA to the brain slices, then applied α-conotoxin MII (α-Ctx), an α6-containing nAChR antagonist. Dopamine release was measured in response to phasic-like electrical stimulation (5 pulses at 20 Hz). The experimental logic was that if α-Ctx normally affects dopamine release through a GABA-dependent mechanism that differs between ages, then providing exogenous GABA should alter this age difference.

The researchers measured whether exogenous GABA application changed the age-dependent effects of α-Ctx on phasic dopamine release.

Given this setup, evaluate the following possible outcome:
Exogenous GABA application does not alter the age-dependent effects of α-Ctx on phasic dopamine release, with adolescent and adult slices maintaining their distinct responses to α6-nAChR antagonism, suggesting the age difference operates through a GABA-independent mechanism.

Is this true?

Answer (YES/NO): NO